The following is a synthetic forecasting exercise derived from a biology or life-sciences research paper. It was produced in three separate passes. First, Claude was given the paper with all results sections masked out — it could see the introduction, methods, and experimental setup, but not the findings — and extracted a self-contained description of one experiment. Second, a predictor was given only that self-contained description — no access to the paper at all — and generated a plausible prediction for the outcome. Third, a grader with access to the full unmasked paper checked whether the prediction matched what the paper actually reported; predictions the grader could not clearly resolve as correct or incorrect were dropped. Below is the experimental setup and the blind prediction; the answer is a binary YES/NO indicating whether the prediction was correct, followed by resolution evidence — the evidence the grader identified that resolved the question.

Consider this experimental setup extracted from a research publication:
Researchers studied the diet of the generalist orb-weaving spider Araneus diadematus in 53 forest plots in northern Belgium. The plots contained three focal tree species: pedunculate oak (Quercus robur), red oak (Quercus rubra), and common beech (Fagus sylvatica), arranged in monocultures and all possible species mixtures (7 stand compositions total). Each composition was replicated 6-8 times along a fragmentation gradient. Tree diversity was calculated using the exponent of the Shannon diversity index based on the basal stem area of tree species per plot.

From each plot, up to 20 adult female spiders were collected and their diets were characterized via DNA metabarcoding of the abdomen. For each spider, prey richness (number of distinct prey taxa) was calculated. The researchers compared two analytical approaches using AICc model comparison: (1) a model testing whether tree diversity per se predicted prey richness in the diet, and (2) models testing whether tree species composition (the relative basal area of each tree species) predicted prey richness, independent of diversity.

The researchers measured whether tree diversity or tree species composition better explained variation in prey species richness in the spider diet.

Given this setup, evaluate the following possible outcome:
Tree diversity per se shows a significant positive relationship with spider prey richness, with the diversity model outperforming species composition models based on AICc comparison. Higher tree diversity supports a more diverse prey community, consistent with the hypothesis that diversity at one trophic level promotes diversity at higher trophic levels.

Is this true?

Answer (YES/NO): NO